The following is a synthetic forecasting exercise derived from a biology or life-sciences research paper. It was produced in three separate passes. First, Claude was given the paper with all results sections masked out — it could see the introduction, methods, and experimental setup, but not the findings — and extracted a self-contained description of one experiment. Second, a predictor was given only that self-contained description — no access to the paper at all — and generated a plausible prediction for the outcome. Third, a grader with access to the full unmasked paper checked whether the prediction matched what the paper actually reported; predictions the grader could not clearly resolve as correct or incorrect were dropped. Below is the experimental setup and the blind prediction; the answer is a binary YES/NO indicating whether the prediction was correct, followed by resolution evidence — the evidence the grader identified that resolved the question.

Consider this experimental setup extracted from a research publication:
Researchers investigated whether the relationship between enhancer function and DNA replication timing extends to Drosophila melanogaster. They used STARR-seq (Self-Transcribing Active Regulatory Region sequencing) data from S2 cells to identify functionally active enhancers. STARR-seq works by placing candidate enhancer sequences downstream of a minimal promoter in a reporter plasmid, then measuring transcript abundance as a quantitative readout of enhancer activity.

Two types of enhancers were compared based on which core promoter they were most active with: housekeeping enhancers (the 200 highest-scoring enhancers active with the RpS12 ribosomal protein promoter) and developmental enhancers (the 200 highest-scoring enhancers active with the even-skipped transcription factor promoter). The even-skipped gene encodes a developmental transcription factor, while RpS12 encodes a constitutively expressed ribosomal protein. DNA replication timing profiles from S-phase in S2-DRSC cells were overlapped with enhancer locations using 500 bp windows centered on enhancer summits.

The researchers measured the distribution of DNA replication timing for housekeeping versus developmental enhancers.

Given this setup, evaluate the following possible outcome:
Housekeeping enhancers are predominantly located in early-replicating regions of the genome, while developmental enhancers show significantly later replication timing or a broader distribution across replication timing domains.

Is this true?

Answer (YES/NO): YES